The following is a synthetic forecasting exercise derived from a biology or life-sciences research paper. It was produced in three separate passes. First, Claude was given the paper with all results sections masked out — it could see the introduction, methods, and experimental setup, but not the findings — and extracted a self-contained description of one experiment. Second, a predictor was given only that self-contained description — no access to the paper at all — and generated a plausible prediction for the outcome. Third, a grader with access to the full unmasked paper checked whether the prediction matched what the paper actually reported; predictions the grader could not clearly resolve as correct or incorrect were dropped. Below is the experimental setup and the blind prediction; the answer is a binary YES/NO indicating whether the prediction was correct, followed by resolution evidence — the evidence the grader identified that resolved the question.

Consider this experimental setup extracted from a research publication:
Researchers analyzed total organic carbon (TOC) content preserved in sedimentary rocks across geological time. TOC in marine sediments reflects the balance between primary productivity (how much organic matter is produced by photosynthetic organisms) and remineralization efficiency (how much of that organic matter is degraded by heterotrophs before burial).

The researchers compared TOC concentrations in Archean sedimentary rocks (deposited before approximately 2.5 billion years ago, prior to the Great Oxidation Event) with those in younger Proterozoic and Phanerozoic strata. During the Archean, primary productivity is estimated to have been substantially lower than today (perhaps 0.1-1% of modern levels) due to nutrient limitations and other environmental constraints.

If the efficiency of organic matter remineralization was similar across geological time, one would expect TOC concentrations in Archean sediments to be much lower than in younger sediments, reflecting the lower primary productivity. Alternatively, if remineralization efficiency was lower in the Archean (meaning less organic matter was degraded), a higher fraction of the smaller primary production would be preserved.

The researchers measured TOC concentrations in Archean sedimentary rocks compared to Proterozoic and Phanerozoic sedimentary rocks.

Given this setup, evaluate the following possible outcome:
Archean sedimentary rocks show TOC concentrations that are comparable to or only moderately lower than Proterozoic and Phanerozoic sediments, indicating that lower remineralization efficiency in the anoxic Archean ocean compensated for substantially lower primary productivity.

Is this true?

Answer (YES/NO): YES